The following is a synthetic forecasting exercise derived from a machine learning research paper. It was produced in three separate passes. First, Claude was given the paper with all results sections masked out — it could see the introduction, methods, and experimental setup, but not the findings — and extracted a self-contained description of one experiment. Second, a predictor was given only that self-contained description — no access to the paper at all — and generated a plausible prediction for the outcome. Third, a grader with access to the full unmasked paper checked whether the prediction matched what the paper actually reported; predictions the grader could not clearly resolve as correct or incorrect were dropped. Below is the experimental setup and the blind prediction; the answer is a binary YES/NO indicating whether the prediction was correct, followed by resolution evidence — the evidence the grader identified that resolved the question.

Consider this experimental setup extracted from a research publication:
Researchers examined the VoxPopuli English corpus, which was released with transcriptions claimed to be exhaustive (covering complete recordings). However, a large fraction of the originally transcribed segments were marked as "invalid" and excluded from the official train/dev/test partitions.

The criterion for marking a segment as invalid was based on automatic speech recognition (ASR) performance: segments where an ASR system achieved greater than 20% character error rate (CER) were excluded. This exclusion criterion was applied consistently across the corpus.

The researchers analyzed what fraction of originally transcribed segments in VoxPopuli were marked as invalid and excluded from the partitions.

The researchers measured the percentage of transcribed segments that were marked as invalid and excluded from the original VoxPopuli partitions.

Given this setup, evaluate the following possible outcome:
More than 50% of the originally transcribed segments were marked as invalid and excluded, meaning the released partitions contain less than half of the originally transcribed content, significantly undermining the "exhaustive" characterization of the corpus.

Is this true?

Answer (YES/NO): YES